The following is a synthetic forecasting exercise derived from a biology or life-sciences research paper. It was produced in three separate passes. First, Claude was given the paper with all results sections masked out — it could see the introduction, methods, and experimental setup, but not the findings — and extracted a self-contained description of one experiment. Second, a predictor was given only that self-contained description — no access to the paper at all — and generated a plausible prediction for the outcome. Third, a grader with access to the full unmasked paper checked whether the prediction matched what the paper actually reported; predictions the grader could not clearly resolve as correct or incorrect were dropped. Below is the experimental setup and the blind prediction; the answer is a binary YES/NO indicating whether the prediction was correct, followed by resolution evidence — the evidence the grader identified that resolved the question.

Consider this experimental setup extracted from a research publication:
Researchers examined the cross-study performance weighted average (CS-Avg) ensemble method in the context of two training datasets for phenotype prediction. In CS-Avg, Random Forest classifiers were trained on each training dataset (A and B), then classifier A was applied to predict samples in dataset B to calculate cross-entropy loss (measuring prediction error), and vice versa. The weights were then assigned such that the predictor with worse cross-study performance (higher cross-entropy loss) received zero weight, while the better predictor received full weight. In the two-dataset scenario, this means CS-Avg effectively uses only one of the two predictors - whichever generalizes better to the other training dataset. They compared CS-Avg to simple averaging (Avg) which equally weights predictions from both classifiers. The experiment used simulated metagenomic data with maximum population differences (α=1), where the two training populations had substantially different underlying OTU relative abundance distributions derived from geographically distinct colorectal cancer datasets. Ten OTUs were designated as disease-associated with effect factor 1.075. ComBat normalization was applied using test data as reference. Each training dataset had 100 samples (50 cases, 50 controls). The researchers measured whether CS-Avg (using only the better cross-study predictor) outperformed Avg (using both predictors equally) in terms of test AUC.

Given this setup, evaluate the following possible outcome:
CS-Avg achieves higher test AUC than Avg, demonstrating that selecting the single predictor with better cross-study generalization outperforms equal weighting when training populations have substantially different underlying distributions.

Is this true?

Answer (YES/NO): NO